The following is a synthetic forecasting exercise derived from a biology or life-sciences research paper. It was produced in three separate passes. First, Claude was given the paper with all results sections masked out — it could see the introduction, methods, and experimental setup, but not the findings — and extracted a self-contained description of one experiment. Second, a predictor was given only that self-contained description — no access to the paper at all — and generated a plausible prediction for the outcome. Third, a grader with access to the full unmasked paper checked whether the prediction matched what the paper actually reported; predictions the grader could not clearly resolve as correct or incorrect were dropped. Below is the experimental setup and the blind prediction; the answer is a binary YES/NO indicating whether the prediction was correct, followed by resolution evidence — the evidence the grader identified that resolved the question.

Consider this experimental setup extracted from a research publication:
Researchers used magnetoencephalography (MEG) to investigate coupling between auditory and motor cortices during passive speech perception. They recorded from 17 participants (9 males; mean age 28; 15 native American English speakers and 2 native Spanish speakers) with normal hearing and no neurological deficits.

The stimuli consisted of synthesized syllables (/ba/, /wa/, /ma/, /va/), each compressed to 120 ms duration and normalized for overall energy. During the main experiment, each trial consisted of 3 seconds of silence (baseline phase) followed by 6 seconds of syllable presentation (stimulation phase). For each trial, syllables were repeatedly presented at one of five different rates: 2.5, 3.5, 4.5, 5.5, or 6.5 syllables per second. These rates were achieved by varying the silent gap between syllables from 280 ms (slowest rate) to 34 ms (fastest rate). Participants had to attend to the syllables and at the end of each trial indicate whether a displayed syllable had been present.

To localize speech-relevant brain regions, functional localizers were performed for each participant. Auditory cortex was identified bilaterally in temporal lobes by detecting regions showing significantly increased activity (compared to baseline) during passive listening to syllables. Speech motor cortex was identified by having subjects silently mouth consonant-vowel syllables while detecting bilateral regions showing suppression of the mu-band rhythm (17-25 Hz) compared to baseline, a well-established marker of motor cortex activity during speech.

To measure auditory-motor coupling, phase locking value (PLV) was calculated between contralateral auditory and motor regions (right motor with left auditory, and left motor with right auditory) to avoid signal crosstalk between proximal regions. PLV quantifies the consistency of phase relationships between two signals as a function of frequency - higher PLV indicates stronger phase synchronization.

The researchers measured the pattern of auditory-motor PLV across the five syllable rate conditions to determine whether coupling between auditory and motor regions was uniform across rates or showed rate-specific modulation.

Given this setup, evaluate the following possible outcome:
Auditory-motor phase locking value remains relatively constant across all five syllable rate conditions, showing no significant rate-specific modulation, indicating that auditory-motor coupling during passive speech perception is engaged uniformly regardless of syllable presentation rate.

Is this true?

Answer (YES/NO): NO